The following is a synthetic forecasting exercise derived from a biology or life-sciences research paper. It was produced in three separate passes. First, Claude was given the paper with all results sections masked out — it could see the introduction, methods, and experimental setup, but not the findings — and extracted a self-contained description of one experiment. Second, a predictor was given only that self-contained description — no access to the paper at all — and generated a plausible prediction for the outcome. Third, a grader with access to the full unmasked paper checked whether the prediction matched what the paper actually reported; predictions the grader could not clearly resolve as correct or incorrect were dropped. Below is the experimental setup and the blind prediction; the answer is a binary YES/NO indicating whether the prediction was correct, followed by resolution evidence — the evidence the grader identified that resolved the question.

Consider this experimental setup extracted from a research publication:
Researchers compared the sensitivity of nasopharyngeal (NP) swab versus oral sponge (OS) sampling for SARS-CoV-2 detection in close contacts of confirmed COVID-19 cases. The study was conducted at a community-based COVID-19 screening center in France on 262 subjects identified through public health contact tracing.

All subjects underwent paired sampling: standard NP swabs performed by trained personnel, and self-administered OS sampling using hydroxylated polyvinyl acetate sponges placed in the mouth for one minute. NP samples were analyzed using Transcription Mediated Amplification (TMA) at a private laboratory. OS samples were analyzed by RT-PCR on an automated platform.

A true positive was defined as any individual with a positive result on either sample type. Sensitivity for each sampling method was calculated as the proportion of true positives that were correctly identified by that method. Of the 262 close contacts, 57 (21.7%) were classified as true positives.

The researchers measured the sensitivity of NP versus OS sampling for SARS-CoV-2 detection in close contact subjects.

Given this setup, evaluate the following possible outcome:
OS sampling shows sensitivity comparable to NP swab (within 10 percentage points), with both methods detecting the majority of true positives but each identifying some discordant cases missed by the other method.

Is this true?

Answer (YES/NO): NO